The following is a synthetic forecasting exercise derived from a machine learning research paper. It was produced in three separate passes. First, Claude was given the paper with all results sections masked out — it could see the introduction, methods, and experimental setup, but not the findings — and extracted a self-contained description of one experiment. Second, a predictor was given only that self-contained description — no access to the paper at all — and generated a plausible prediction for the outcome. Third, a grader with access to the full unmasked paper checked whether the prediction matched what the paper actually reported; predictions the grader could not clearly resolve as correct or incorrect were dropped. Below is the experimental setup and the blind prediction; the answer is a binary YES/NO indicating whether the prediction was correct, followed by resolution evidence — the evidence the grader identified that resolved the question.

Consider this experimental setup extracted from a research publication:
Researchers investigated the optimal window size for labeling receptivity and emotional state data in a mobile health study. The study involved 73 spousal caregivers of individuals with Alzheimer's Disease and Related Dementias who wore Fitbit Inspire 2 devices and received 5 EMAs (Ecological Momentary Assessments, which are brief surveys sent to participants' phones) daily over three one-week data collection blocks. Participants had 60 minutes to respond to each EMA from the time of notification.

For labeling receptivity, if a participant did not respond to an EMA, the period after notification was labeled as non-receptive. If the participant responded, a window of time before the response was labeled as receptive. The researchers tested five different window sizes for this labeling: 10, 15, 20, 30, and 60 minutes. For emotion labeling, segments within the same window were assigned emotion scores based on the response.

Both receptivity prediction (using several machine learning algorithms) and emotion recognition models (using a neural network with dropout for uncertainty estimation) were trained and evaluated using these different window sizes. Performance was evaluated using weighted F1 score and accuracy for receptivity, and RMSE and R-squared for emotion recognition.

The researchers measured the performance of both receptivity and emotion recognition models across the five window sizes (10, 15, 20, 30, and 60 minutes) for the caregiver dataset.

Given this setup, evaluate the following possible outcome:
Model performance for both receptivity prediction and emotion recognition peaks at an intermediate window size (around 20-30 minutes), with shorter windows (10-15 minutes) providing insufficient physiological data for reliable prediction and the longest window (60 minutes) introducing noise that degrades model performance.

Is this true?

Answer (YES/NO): NO